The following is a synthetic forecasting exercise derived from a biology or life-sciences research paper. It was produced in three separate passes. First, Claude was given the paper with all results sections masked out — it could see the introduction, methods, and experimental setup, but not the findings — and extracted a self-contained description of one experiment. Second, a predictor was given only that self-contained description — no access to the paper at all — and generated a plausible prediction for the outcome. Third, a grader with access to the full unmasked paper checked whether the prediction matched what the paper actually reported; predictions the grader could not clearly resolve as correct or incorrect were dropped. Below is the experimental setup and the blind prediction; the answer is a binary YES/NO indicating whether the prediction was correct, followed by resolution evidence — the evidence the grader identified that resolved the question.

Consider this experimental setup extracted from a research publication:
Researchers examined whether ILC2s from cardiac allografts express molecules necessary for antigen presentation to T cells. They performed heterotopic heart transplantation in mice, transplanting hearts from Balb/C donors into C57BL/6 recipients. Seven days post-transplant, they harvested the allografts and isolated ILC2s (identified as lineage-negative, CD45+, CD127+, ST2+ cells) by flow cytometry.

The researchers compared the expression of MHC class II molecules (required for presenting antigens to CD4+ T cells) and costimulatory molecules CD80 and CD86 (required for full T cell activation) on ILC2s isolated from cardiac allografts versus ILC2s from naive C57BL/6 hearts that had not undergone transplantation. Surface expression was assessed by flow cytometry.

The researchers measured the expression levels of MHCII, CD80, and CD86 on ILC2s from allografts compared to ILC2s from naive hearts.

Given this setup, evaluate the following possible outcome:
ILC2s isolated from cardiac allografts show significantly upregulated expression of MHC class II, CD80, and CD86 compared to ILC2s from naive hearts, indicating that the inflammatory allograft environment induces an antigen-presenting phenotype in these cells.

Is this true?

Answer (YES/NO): NO